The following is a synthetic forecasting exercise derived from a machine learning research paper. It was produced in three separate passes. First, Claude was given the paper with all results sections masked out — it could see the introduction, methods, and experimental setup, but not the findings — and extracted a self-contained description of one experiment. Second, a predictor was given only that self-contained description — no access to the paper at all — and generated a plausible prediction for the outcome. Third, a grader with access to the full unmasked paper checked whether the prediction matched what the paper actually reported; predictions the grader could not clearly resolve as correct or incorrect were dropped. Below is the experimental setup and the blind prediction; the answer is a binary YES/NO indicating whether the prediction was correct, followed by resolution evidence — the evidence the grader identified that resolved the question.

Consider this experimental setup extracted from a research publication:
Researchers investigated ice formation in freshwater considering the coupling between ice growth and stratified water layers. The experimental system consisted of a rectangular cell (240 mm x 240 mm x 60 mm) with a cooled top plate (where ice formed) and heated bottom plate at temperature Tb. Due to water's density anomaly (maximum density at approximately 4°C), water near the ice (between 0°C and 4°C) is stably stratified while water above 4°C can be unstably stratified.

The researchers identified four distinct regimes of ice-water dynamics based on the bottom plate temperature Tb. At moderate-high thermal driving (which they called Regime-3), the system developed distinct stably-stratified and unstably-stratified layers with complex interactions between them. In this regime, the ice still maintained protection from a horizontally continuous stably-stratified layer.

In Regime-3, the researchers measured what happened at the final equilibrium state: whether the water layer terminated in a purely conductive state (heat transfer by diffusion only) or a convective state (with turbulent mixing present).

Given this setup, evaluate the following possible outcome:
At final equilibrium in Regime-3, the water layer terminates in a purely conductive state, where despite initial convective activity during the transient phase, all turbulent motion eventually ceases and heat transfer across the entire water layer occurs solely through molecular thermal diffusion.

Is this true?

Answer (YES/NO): NO